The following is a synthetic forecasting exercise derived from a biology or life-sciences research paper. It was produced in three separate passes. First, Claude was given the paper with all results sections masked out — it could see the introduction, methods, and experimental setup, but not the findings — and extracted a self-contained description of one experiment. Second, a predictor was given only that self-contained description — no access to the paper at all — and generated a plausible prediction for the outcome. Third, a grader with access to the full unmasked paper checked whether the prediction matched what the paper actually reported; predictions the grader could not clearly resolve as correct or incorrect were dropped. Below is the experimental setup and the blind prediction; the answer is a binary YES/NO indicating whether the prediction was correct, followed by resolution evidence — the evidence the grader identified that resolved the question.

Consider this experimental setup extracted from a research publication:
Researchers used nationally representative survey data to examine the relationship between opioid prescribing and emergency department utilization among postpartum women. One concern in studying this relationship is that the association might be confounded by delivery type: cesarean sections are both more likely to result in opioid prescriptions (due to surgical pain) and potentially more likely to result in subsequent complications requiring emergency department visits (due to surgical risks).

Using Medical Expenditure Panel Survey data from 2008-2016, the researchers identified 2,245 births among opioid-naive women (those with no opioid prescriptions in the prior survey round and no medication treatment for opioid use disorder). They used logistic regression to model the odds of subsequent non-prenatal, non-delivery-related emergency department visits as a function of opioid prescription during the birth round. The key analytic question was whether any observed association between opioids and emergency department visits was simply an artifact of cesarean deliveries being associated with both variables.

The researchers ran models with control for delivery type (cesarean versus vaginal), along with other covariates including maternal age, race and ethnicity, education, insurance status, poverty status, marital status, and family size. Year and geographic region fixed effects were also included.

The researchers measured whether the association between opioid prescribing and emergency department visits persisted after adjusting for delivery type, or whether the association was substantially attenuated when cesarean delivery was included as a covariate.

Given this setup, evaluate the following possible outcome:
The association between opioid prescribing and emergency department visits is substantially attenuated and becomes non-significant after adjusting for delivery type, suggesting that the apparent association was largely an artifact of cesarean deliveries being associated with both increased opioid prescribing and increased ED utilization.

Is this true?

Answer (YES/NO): NO